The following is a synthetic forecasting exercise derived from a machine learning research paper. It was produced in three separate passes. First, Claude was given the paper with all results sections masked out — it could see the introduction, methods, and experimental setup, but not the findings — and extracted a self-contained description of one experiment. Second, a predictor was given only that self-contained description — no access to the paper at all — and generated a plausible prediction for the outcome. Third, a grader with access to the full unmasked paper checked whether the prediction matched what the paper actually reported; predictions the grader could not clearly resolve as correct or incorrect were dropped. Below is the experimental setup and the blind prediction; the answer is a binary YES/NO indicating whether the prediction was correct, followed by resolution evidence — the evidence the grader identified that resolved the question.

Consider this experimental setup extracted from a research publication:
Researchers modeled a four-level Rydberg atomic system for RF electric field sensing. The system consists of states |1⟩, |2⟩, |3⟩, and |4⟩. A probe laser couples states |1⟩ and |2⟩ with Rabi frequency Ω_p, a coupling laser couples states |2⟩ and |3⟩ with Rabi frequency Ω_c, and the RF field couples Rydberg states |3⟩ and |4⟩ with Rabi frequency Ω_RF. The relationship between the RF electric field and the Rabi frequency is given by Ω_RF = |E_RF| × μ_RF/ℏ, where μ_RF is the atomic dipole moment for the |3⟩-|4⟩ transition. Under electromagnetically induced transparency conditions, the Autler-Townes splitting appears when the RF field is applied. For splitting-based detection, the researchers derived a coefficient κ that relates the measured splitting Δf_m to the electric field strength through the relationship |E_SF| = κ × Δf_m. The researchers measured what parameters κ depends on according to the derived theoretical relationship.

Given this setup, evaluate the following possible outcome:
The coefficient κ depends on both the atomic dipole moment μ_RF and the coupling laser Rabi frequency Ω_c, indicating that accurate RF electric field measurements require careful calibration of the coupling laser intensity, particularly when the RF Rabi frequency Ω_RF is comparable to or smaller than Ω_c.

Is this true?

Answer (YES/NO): NO